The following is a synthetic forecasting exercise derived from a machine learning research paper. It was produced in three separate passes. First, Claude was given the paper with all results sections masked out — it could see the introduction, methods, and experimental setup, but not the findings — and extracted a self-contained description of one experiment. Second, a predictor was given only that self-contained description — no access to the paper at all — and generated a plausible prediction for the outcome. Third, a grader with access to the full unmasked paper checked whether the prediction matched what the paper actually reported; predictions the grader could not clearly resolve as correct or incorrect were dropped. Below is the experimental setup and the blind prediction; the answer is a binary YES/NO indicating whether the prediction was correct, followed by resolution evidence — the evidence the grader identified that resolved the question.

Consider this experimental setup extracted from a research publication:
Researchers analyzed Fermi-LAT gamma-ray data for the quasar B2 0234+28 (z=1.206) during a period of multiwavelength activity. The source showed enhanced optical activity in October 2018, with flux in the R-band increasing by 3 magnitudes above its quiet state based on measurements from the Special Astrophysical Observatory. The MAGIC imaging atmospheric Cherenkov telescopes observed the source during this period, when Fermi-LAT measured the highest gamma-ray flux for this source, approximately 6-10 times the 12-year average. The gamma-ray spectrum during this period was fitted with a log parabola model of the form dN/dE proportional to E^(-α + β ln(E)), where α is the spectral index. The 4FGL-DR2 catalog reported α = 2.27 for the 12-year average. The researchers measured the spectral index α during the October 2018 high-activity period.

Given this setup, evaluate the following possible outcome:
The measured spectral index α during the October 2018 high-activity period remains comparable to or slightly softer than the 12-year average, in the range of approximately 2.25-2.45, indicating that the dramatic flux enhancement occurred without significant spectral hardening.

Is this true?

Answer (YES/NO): NO